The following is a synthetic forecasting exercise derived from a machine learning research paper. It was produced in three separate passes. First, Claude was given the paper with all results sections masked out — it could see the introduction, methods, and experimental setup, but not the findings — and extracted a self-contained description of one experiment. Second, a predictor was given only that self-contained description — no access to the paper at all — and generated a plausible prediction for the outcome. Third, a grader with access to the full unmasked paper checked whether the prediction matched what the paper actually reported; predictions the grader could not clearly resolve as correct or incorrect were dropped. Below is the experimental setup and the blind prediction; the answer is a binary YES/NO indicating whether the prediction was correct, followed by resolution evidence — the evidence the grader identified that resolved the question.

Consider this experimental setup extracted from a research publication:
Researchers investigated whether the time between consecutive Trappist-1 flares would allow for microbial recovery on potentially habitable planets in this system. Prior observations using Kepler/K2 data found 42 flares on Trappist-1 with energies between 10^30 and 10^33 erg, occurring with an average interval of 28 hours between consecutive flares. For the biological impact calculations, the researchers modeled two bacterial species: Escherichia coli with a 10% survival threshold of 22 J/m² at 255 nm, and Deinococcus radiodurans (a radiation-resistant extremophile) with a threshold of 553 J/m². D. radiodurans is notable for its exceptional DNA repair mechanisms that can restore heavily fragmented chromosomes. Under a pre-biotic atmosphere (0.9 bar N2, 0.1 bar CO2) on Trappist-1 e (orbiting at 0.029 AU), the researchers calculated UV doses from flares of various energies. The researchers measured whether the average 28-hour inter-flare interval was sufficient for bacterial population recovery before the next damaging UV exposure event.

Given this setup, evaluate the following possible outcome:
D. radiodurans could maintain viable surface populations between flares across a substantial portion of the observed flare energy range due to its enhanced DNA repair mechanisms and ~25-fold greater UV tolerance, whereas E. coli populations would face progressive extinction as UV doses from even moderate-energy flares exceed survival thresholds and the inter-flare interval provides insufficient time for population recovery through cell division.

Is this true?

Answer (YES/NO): NO